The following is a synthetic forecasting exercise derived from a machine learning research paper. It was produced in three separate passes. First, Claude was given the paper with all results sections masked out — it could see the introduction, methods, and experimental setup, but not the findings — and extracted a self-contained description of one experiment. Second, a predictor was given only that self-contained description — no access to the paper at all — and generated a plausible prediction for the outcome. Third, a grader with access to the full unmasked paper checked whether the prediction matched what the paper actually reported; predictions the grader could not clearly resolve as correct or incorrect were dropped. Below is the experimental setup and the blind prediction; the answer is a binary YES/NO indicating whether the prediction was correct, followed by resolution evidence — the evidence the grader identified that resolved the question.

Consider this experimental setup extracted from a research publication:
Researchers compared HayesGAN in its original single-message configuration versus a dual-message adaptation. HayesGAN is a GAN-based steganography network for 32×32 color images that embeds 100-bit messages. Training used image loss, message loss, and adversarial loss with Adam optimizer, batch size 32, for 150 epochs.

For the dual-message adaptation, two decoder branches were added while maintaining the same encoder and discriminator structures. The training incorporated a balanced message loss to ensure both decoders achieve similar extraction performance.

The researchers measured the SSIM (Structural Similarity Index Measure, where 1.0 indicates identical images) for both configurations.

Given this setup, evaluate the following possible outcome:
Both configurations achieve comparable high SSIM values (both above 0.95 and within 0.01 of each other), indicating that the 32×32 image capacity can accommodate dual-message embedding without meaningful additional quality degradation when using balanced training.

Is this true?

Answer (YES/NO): NO